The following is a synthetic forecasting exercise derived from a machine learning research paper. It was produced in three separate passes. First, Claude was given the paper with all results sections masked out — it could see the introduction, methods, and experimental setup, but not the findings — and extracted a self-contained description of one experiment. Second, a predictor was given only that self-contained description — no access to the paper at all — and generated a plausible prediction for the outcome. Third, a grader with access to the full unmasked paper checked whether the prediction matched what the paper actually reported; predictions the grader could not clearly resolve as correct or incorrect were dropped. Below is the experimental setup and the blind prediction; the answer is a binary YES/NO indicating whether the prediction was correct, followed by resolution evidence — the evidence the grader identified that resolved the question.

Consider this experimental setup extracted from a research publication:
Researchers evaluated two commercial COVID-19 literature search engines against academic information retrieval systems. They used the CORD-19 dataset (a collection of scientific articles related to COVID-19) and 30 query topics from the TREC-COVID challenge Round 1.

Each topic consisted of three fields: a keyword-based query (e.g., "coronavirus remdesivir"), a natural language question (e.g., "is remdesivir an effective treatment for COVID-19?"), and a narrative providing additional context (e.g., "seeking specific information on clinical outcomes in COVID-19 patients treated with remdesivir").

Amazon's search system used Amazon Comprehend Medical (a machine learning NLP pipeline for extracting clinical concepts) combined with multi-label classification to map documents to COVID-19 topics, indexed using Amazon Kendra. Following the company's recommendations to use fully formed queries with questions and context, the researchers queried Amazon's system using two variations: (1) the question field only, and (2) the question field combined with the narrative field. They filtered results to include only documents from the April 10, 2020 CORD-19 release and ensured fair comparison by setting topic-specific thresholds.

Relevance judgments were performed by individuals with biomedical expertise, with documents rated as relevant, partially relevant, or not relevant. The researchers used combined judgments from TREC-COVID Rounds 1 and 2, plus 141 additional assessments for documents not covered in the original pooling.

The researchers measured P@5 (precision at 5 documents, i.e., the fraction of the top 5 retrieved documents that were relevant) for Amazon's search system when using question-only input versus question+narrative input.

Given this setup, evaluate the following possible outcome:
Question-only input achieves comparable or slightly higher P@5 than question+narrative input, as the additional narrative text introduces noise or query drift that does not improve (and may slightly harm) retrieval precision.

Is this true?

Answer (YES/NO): NO